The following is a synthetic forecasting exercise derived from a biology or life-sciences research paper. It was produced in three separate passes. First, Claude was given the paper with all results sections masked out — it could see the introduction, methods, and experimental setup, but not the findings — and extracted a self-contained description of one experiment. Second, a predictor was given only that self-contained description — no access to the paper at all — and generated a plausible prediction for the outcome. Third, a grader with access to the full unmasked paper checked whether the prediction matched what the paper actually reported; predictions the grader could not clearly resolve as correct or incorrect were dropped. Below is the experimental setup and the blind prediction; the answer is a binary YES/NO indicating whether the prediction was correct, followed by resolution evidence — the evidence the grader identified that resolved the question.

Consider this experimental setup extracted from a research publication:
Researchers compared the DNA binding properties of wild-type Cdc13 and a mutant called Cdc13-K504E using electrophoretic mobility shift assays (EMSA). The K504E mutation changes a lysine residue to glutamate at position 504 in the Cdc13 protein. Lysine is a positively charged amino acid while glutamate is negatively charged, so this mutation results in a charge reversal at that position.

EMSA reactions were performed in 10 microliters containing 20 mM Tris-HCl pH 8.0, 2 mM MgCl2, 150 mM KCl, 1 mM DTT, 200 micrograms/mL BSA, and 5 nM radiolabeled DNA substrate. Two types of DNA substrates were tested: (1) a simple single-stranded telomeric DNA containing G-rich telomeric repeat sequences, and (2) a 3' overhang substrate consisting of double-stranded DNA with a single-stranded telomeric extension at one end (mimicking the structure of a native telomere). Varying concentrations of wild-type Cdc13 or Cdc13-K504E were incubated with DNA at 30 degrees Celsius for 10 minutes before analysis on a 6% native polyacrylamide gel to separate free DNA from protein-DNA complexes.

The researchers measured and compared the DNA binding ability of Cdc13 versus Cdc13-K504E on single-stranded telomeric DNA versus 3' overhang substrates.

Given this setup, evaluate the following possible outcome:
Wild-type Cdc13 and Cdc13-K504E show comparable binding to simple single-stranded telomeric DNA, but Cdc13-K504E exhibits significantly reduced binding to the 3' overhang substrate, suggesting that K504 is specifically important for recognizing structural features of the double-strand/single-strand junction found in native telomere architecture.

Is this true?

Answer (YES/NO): NO